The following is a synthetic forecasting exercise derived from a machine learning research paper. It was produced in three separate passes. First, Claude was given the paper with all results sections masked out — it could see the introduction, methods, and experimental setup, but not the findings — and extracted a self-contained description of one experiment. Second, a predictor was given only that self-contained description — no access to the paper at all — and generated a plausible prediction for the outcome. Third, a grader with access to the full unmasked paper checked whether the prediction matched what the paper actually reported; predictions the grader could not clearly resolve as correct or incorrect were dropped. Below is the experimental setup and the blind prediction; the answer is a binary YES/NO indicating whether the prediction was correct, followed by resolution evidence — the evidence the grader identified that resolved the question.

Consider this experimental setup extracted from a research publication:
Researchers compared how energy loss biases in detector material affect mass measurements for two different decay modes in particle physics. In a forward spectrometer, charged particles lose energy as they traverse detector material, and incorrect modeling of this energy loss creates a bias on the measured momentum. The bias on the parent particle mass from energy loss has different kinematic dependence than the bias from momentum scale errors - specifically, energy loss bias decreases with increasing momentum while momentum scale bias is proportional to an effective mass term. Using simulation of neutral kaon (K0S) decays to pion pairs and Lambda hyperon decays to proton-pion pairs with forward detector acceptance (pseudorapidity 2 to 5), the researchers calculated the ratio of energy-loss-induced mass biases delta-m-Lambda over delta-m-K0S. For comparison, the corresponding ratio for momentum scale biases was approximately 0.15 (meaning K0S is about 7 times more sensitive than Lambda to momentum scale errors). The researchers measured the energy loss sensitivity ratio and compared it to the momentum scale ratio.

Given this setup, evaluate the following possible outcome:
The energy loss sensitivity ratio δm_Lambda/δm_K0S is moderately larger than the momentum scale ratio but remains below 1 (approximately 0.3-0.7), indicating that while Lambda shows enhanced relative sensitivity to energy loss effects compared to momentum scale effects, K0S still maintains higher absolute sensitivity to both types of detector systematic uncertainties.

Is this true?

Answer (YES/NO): YES